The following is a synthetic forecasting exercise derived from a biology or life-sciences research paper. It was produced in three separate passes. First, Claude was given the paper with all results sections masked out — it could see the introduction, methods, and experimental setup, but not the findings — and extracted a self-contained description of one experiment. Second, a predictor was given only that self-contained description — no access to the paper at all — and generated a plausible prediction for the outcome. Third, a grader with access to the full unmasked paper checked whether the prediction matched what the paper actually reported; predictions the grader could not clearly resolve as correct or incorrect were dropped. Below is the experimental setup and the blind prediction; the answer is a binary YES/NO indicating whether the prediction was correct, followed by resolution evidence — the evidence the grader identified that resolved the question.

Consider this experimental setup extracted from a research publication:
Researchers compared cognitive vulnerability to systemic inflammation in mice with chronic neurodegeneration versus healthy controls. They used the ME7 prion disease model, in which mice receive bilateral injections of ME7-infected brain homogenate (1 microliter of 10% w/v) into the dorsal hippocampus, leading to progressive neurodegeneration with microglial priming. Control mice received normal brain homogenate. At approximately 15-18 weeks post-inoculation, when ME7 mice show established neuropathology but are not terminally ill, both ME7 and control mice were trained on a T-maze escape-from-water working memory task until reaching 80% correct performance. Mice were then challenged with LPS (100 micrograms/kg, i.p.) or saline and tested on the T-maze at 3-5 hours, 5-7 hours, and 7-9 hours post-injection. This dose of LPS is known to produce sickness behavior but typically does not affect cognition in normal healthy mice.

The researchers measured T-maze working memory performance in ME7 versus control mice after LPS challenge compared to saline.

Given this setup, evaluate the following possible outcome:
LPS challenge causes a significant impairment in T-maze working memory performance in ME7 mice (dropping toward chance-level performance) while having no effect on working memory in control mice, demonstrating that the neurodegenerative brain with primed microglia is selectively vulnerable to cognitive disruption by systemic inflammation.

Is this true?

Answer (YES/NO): YES